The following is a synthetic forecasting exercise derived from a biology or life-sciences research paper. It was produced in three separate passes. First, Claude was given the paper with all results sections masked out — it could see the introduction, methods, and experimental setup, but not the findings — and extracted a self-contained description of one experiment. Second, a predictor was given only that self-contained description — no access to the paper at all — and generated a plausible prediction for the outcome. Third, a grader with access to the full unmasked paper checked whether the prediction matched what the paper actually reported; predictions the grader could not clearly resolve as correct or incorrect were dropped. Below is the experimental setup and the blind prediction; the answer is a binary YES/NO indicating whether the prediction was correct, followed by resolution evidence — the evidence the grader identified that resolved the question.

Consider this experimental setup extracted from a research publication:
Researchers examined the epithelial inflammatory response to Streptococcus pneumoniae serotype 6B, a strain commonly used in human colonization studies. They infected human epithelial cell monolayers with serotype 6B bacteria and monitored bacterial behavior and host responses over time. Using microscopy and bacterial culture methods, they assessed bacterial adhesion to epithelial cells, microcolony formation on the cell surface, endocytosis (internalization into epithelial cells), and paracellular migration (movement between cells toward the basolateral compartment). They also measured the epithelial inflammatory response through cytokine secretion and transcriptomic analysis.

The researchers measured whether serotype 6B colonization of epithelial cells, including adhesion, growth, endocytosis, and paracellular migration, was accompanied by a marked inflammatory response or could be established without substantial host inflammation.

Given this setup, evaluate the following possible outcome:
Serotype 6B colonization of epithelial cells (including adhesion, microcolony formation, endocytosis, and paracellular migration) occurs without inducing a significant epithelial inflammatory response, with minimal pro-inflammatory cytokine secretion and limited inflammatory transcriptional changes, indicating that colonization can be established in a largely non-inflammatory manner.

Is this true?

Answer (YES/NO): YES